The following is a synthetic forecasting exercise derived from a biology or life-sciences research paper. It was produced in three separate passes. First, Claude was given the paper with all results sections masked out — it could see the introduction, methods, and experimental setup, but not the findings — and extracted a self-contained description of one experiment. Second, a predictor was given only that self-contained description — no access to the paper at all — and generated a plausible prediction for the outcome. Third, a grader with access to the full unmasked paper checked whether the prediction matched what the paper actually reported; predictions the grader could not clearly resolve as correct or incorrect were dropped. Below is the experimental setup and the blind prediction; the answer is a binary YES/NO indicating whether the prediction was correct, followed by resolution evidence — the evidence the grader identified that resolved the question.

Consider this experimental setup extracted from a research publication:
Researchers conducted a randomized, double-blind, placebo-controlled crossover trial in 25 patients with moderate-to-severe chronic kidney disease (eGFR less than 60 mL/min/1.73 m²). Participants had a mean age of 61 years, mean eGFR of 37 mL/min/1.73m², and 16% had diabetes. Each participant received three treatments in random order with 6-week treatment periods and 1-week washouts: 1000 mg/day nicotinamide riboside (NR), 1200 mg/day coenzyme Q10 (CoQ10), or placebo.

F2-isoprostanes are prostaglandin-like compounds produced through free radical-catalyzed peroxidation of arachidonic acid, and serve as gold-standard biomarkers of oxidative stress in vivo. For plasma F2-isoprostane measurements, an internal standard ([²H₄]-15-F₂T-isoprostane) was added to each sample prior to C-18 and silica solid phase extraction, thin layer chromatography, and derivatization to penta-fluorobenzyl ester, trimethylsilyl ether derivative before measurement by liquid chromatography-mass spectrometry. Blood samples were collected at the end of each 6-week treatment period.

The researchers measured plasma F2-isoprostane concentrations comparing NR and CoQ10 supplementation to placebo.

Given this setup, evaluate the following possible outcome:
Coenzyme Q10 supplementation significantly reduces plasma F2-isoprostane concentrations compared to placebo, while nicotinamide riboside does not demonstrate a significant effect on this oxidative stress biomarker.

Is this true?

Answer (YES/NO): NO